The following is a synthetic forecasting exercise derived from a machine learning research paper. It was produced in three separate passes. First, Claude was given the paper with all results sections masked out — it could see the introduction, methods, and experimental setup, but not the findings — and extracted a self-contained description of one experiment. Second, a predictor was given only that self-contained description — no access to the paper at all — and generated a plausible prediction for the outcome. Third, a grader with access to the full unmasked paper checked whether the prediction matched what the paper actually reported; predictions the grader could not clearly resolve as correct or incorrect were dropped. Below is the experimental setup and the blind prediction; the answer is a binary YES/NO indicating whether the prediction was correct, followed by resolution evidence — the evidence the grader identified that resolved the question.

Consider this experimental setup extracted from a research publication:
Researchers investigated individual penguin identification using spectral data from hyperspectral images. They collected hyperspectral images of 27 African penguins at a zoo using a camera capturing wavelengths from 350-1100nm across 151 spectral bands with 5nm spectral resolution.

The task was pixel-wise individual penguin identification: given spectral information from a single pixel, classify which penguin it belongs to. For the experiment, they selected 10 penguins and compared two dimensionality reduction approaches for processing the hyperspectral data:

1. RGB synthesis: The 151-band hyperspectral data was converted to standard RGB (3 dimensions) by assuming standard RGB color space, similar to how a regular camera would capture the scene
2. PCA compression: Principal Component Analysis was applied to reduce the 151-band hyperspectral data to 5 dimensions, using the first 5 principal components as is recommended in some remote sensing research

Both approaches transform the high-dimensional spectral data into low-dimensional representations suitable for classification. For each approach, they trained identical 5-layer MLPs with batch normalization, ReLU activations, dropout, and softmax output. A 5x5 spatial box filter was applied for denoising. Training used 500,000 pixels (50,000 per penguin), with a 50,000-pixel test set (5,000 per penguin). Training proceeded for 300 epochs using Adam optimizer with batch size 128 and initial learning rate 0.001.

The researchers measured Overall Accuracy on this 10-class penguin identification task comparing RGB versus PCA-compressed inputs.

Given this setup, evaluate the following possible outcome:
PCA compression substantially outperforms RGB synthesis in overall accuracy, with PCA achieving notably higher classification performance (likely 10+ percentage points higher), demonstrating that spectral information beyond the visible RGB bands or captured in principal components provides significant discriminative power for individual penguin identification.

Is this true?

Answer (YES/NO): YES